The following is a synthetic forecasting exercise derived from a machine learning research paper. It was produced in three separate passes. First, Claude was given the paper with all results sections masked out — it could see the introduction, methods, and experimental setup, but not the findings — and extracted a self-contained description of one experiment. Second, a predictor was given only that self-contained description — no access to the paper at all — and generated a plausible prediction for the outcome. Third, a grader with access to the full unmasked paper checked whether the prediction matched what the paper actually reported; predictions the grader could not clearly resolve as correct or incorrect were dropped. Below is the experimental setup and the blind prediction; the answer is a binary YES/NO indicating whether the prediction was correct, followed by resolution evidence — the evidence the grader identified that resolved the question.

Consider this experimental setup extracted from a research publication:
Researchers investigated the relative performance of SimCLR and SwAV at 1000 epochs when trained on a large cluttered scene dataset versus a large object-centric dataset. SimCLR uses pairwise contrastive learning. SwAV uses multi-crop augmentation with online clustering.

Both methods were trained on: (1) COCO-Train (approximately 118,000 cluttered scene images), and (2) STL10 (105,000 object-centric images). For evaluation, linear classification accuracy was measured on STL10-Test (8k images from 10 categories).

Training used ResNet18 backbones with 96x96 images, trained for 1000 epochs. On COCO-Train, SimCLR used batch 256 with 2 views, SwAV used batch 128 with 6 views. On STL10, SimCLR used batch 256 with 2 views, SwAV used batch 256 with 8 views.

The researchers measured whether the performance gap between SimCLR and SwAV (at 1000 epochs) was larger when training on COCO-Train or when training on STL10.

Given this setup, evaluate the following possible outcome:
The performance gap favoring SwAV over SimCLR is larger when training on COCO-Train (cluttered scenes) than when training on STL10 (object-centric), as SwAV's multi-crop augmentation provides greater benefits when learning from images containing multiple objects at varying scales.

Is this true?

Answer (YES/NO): NO